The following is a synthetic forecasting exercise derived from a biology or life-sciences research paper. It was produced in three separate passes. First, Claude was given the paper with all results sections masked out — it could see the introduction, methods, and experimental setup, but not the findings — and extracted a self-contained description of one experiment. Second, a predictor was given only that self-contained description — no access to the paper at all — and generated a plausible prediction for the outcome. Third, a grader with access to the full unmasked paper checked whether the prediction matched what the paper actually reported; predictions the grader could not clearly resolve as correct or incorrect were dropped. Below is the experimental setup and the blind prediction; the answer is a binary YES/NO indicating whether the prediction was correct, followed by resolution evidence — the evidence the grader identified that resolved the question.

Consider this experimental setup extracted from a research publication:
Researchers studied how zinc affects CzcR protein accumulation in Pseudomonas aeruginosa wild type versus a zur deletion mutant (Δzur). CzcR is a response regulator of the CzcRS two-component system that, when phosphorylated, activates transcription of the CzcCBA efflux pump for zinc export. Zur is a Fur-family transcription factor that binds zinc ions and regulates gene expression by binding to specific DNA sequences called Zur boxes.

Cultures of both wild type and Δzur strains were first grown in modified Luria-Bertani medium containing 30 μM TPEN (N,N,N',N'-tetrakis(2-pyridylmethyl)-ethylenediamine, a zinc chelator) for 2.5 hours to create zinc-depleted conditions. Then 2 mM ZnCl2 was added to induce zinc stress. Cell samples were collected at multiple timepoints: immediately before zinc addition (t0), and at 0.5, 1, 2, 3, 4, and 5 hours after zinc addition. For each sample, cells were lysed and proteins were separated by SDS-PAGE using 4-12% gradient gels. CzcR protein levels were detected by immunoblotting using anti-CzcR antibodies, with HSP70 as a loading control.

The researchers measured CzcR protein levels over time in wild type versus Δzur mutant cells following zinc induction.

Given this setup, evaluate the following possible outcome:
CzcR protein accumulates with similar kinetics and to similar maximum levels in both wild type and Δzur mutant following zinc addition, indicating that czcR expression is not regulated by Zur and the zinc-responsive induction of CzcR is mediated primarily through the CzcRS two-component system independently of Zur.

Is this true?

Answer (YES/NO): NO